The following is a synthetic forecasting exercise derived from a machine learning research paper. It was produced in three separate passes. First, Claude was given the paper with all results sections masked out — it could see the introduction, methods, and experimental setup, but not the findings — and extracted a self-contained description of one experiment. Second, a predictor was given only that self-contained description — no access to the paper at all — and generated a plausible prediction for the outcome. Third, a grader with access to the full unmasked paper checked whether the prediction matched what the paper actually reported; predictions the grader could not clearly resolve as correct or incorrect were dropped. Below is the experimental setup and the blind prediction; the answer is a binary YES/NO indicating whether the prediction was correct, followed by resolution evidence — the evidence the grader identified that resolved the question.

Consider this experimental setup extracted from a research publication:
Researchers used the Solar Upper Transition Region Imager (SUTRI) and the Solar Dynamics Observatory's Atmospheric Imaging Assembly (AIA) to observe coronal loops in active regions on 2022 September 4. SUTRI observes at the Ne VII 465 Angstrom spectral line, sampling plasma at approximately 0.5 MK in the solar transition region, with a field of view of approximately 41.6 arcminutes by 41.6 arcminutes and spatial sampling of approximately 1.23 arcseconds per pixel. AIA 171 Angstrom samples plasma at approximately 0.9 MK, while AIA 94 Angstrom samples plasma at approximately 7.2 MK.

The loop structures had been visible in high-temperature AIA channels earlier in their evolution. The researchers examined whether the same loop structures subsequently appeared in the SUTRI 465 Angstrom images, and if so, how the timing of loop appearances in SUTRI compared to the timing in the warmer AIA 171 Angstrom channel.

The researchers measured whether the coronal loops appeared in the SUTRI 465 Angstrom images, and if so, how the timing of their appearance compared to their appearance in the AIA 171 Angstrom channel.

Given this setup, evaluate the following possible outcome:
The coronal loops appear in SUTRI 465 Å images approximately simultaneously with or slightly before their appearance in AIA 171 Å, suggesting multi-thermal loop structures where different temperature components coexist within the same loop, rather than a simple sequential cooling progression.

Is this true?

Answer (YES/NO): NO